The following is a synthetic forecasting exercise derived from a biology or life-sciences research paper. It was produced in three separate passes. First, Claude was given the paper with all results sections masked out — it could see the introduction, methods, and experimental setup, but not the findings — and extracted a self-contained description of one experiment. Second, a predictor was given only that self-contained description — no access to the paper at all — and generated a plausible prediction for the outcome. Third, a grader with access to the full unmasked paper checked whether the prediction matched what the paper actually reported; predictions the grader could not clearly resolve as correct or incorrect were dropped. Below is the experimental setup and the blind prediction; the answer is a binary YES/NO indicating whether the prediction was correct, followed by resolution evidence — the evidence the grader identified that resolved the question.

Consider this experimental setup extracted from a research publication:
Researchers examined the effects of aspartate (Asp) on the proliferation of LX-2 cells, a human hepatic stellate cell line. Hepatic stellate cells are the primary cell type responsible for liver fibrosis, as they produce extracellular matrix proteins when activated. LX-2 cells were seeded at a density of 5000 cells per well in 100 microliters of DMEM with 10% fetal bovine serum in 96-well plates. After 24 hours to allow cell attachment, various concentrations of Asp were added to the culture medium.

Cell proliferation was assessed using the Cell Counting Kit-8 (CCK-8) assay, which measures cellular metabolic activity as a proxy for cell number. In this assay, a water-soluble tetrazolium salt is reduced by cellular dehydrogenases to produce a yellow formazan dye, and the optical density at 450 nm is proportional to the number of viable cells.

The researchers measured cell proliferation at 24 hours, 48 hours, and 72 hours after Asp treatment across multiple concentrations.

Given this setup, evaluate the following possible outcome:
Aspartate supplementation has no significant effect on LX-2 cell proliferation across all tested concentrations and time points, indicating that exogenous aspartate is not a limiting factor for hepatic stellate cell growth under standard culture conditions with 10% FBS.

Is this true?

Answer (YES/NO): NO